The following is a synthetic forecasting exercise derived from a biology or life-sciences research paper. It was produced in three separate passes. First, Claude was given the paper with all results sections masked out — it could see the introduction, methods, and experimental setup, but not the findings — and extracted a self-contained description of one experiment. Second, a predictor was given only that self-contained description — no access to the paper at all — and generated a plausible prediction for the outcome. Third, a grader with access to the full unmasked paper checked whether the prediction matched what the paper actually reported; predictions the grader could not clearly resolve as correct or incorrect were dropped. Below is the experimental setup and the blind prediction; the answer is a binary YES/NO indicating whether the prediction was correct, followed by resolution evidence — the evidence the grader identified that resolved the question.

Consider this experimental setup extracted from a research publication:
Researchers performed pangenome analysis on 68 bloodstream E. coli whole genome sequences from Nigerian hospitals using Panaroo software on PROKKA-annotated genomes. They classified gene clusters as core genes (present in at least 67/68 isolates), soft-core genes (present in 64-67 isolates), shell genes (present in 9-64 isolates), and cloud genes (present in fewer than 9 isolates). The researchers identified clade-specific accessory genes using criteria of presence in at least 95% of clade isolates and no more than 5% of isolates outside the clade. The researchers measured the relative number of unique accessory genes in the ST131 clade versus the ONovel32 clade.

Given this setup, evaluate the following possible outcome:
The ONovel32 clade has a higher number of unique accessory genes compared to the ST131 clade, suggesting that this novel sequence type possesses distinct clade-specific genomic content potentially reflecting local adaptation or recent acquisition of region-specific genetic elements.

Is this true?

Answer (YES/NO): NO